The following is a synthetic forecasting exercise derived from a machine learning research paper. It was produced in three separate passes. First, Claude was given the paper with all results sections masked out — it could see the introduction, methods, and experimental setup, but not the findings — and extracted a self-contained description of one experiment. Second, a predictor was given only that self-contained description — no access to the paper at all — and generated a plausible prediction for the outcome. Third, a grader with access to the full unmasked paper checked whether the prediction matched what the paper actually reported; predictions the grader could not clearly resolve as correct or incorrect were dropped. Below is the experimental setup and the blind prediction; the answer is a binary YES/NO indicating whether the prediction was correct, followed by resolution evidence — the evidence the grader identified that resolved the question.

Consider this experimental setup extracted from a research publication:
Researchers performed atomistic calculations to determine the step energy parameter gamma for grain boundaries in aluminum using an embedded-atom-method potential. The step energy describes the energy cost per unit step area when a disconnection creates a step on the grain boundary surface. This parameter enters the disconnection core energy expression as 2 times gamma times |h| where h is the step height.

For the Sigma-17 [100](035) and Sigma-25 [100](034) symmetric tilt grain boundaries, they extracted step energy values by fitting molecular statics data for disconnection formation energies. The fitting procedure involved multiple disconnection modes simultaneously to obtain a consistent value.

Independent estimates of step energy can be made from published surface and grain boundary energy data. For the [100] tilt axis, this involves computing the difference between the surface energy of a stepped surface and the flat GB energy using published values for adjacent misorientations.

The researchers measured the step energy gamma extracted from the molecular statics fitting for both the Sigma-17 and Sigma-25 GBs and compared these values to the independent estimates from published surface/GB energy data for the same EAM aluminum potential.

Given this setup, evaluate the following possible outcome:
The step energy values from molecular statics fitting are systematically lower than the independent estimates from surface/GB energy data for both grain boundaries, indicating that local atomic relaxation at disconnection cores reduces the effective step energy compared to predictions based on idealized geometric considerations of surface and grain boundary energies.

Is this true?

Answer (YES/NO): YES